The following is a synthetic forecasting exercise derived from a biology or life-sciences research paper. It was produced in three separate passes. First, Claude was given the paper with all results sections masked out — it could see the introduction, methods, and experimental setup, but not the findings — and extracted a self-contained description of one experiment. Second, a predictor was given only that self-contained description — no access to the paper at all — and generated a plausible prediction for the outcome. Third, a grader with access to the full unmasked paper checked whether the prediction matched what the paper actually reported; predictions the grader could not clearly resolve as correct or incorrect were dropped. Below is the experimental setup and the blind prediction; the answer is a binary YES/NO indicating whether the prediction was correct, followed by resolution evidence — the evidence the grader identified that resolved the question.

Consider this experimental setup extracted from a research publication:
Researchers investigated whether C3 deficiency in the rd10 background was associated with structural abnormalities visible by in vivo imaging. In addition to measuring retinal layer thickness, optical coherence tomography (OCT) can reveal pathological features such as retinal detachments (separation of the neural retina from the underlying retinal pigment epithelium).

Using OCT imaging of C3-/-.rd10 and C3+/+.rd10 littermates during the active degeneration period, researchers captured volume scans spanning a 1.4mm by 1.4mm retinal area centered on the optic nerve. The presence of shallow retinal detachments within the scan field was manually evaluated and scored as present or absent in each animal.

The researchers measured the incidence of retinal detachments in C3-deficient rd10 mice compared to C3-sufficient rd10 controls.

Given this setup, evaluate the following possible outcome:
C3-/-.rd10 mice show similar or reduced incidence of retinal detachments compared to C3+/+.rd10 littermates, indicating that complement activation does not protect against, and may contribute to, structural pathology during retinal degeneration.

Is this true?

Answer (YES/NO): NO